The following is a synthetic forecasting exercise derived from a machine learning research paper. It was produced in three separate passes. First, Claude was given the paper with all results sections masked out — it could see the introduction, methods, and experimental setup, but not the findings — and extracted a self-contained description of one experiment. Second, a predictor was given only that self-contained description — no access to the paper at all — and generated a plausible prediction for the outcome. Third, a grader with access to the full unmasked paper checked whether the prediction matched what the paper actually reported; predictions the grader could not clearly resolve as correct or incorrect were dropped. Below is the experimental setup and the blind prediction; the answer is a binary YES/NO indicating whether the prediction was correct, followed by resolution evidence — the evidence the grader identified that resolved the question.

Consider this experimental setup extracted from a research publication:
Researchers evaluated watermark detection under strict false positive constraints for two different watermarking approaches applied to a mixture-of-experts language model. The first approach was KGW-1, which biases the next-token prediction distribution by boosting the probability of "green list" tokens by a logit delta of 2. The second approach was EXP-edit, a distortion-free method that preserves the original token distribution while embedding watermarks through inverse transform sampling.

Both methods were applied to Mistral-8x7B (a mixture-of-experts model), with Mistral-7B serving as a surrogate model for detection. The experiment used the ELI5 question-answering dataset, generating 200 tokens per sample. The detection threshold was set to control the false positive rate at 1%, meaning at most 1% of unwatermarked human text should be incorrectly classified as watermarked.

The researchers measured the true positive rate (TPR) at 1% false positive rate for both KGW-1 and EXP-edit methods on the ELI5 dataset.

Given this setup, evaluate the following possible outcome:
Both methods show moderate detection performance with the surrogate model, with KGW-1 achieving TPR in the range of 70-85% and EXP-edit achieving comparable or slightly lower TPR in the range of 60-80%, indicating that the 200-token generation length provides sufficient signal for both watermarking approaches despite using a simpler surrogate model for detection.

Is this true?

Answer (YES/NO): NO